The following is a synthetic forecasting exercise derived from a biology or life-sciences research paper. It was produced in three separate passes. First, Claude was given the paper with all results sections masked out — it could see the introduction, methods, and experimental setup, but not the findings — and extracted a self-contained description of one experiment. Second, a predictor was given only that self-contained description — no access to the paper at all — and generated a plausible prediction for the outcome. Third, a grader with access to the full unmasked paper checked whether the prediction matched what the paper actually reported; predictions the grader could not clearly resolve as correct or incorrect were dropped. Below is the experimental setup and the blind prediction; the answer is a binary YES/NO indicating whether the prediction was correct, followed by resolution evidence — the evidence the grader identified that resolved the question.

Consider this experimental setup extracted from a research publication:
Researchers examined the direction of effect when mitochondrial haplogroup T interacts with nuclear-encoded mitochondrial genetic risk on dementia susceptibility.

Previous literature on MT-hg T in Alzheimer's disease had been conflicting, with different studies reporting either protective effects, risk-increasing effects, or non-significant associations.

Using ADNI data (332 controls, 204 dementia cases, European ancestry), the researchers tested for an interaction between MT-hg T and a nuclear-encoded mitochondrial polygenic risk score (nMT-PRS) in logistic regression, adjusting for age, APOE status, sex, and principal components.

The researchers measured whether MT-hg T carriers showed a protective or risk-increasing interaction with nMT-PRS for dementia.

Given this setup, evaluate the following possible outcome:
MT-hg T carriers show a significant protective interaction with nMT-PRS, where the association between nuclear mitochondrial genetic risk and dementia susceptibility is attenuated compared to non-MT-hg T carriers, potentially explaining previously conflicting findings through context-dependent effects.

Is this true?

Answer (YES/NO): YES